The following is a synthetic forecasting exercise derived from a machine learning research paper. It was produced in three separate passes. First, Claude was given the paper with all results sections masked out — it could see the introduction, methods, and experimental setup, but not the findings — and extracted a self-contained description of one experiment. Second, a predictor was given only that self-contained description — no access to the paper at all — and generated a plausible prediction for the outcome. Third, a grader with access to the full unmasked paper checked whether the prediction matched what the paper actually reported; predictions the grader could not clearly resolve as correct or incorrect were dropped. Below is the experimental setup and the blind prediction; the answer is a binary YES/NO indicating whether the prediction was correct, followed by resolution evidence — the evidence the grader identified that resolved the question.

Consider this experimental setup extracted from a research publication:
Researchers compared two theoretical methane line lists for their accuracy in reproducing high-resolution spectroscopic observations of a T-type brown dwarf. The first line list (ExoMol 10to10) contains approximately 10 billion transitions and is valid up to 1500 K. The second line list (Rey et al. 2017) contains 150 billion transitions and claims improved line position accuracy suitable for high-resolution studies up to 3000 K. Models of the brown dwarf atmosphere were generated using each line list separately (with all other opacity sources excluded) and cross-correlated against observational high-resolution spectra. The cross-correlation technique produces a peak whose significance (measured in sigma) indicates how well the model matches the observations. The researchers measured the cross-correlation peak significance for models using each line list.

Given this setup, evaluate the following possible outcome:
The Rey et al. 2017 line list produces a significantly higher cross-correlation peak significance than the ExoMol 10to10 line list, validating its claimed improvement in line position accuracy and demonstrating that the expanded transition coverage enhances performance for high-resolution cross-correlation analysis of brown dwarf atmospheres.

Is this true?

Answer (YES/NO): YES